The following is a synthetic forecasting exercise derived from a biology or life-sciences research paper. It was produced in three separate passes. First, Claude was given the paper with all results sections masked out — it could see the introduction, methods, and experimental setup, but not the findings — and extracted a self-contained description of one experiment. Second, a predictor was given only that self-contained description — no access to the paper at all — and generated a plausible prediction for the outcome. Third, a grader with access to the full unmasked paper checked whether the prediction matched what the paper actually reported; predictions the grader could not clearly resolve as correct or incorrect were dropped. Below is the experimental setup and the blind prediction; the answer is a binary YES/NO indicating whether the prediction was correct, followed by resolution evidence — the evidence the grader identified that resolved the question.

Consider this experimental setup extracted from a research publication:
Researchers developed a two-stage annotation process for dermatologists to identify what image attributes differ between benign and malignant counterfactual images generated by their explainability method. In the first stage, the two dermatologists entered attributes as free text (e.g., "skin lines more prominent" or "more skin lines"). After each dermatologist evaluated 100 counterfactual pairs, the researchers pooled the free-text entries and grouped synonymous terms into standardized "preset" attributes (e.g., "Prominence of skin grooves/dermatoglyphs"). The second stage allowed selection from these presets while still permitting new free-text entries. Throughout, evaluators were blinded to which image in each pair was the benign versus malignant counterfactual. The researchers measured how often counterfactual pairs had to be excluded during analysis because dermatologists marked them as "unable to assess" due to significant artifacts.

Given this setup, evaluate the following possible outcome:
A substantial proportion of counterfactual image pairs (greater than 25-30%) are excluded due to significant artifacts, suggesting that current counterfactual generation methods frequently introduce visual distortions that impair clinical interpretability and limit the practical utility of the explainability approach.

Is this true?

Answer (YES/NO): NO